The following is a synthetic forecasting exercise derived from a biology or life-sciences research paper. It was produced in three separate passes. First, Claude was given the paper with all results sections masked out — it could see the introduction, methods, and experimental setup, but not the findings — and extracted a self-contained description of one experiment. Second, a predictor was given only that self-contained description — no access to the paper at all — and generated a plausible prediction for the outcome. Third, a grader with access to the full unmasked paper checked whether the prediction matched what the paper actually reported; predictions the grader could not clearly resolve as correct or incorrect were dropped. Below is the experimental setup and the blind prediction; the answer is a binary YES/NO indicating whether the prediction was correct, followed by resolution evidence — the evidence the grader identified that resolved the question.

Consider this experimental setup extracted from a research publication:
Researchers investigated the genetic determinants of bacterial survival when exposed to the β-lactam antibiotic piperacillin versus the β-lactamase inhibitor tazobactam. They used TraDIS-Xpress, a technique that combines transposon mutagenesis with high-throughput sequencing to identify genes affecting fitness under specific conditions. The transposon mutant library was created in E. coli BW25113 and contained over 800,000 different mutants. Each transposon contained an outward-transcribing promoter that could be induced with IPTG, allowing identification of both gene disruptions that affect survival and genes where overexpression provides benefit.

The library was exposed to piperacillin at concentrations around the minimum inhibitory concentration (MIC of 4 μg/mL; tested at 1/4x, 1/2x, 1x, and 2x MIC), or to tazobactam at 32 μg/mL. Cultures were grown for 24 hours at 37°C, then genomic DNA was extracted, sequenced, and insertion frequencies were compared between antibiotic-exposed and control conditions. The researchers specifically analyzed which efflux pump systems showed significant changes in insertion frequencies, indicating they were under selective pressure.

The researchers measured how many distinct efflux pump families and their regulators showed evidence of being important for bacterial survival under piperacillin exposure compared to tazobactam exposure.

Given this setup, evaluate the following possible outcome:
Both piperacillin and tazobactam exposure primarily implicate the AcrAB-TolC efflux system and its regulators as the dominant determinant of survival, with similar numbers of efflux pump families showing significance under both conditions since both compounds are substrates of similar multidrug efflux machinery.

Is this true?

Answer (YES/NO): NO